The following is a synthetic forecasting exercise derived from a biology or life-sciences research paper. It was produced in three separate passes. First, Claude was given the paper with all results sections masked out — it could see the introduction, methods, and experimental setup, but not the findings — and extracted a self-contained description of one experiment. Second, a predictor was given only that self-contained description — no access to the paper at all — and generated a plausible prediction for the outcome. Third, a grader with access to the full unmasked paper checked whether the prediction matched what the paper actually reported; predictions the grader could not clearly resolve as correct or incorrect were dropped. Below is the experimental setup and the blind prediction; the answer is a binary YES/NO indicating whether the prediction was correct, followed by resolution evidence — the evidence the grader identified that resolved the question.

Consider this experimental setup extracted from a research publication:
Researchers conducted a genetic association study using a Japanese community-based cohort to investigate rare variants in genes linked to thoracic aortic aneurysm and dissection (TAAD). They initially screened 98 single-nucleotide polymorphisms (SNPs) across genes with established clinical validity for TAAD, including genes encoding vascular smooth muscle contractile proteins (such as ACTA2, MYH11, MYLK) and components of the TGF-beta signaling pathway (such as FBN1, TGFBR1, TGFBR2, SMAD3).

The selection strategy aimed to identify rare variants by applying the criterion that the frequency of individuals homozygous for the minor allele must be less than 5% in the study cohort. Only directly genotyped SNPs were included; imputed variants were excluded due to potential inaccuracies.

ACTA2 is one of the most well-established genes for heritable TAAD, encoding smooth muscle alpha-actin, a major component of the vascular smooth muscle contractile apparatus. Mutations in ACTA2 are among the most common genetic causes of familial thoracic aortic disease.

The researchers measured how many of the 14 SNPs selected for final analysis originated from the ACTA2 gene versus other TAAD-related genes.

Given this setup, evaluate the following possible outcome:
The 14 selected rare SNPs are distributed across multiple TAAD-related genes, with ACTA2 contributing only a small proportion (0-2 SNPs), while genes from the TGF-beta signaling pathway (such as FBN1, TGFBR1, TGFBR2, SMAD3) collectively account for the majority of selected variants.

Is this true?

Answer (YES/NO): NO